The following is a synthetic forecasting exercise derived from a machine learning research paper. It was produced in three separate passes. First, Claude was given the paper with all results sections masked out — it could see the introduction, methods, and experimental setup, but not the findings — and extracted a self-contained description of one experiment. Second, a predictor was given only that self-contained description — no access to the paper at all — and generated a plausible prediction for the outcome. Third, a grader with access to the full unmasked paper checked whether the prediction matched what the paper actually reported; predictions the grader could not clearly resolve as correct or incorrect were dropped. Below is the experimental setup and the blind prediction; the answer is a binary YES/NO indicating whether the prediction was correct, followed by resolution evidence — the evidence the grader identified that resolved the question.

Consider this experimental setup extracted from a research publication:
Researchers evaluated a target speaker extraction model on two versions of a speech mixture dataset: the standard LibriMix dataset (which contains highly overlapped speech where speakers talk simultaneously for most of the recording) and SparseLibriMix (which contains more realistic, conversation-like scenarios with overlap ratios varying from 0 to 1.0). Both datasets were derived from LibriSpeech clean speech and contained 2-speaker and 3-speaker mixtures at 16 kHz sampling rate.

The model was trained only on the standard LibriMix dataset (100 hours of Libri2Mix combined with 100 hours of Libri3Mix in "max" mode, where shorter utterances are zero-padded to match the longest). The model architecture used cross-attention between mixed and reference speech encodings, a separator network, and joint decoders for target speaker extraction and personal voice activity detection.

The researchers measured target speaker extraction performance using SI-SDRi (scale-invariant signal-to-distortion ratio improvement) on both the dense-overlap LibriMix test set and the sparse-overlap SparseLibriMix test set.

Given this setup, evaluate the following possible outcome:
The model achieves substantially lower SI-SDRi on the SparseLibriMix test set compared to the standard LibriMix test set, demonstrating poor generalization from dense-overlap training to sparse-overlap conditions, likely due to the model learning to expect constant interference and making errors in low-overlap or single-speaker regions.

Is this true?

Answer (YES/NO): NO